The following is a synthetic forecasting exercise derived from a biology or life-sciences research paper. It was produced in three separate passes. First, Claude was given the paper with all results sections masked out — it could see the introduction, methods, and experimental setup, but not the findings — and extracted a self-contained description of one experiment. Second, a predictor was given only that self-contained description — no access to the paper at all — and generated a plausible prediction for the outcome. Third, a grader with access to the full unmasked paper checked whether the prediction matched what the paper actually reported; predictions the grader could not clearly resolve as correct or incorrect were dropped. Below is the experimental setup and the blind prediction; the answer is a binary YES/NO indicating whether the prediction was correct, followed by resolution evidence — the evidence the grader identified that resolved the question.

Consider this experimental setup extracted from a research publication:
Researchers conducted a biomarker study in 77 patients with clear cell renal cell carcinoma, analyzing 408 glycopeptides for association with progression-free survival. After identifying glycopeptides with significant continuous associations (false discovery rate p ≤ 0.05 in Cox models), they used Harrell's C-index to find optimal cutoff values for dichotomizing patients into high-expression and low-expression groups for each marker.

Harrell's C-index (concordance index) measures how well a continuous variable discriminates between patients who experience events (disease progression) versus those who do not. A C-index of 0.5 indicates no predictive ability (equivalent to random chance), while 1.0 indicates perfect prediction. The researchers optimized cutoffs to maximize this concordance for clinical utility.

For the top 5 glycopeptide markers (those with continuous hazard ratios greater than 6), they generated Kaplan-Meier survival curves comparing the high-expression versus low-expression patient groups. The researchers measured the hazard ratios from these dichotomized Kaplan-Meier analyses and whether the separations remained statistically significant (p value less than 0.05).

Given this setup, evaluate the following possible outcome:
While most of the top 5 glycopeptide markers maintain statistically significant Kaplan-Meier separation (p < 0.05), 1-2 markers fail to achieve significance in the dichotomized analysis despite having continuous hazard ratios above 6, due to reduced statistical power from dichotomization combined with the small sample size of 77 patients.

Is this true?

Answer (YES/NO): NO